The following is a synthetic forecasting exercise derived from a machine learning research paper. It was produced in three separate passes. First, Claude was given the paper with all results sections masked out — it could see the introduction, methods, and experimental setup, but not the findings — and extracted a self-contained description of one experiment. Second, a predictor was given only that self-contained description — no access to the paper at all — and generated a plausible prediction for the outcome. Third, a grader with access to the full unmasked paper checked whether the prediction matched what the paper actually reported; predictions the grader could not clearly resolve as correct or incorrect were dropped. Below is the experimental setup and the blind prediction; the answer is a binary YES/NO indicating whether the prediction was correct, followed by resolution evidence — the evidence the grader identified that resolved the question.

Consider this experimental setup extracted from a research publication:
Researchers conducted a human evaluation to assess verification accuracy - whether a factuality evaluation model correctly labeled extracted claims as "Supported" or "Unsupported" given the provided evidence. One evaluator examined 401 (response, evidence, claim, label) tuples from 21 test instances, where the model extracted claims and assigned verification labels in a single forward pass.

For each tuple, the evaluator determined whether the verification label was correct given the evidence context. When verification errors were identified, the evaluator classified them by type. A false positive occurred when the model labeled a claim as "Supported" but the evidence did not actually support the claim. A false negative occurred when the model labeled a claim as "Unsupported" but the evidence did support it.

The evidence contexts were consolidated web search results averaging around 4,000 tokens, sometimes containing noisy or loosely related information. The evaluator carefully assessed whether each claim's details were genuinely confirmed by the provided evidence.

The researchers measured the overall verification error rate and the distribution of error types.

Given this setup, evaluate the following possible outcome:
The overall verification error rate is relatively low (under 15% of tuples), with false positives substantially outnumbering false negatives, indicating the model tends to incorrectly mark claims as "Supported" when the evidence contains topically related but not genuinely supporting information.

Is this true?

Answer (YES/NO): YES